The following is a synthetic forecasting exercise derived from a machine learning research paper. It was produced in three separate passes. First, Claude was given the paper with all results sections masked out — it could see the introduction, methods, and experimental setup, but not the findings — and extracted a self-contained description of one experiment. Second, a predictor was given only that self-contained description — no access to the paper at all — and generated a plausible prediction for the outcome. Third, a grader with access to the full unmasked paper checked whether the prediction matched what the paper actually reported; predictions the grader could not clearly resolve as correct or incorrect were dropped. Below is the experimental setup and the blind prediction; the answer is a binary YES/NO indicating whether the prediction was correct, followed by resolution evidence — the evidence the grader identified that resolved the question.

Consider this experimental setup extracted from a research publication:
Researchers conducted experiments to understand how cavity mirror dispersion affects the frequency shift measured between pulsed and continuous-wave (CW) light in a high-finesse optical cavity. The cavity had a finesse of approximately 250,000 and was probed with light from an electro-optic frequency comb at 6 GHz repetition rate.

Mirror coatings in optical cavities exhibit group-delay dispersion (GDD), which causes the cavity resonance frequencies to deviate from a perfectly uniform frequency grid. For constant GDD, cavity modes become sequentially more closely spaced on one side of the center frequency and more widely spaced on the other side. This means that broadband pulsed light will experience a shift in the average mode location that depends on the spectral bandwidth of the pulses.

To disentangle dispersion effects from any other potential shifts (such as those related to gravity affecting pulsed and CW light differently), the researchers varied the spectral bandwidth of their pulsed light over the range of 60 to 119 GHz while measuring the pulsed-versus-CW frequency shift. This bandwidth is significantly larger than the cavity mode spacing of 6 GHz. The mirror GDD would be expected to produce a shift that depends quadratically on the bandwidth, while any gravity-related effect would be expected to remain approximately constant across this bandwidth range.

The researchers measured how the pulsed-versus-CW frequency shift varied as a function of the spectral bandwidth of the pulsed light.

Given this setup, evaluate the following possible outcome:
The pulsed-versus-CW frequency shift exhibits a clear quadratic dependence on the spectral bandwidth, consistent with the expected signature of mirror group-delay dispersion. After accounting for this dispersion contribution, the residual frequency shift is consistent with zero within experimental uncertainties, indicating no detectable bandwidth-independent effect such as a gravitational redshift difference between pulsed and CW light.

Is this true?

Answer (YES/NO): YES